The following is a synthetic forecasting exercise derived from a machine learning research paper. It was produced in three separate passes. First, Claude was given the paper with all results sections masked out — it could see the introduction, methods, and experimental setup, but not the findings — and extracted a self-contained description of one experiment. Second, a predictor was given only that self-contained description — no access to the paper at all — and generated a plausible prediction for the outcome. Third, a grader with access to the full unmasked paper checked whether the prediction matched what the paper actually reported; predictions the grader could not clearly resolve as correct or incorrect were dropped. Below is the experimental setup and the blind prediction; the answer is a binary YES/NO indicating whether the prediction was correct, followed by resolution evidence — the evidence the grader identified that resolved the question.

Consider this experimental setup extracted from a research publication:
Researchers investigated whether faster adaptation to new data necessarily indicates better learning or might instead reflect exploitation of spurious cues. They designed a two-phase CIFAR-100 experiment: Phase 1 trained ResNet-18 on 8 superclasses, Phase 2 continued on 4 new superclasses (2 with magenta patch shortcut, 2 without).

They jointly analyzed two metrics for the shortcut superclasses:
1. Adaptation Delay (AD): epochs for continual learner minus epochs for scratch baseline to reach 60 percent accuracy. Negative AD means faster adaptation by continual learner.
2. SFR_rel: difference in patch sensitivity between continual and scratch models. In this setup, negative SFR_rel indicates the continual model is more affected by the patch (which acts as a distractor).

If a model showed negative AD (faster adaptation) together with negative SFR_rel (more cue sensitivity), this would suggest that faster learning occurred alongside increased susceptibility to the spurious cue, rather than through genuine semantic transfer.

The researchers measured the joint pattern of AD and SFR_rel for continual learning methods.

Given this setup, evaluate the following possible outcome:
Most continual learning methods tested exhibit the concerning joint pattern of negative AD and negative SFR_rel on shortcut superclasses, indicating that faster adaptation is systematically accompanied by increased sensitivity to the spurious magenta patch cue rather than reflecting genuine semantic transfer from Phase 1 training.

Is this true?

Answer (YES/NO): NO